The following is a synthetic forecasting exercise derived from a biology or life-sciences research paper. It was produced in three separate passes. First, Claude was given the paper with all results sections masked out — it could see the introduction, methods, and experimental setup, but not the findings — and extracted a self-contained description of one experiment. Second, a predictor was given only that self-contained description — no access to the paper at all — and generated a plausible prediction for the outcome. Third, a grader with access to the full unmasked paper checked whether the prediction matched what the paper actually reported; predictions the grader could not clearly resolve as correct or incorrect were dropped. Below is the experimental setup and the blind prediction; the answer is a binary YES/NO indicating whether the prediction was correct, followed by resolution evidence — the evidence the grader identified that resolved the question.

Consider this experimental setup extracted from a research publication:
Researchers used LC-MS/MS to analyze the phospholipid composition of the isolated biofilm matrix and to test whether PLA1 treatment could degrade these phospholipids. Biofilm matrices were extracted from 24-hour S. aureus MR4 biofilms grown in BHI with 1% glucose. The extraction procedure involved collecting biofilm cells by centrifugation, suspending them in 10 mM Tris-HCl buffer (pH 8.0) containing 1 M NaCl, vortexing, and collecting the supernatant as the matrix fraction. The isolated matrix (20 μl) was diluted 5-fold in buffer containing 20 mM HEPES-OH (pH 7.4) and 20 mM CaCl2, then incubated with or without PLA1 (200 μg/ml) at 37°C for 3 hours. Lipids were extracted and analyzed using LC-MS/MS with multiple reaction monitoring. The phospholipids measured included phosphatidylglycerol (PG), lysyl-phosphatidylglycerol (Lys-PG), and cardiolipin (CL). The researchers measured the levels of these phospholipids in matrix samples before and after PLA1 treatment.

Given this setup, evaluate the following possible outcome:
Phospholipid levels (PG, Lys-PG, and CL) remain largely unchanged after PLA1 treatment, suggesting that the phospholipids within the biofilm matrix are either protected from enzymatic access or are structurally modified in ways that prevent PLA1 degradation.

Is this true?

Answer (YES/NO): NO